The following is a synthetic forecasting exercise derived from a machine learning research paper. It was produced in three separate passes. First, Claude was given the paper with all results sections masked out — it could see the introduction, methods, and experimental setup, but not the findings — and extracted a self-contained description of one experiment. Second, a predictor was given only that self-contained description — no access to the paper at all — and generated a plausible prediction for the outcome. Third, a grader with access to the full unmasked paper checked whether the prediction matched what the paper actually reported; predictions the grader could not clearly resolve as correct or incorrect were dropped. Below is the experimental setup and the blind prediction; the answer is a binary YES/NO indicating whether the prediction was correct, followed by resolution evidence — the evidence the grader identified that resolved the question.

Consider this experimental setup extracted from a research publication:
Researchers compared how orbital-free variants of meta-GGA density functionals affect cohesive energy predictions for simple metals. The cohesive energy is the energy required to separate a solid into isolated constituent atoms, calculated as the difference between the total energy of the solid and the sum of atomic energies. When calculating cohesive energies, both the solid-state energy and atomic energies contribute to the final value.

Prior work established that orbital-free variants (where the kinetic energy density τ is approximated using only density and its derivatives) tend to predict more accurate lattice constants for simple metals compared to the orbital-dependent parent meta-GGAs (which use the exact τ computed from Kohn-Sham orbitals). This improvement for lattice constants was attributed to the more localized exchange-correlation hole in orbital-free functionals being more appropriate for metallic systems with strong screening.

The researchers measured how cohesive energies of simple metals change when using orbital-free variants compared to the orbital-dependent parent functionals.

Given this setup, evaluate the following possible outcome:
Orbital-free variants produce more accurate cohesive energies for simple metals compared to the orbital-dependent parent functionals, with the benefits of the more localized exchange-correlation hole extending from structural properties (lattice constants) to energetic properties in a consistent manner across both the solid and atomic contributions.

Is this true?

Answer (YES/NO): NO